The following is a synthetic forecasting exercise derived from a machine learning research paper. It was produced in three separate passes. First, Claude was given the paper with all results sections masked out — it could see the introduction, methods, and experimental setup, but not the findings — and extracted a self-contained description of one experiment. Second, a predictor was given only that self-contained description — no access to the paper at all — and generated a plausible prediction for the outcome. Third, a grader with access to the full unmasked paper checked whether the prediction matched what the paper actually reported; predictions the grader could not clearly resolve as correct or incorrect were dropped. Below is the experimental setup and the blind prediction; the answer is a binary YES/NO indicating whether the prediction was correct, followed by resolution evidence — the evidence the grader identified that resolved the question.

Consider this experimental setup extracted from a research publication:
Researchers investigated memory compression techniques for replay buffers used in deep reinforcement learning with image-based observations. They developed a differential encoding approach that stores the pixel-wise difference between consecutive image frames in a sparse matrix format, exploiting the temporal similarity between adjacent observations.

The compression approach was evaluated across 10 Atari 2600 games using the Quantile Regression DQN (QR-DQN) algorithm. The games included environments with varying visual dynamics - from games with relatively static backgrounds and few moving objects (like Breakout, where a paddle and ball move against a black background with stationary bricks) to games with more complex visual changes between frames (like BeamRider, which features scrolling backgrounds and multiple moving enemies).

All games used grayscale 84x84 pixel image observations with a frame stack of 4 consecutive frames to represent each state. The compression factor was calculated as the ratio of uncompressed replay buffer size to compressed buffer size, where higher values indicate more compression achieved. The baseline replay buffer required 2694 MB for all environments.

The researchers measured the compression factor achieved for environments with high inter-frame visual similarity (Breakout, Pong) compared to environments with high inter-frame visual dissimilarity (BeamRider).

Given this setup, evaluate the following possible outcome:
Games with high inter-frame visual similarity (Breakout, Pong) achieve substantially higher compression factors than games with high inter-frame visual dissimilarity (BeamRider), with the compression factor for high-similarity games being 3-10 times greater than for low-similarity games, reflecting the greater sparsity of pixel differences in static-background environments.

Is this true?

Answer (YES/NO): NO